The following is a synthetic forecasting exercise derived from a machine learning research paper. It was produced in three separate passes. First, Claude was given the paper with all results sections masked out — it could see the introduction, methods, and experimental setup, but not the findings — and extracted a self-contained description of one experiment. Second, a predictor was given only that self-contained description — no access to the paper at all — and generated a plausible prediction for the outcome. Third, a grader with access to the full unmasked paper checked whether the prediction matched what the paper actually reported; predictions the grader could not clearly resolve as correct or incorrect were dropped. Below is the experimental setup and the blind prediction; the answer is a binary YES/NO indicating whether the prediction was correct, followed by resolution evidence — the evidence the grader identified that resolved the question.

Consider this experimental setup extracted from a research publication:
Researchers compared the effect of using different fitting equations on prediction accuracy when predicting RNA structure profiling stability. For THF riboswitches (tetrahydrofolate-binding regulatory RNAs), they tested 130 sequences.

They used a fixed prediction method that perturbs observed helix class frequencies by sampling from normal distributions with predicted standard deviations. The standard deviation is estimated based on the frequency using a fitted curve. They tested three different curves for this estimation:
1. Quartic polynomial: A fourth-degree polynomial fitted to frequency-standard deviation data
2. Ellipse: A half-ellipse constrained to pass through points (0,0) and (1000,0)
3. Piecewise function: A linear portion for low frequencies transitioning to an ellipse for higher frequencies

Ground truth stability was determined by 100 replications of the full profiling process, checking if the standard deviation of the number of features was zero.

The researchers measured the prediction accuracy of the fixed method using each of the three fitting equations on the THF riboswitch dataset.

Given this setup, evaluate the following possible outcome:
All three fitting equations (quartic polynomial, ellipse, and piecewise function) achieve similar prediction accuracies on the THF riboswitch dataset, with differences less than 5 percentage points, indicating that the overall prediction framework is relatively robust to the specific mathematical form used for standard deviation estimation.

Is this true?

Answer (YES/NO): YES